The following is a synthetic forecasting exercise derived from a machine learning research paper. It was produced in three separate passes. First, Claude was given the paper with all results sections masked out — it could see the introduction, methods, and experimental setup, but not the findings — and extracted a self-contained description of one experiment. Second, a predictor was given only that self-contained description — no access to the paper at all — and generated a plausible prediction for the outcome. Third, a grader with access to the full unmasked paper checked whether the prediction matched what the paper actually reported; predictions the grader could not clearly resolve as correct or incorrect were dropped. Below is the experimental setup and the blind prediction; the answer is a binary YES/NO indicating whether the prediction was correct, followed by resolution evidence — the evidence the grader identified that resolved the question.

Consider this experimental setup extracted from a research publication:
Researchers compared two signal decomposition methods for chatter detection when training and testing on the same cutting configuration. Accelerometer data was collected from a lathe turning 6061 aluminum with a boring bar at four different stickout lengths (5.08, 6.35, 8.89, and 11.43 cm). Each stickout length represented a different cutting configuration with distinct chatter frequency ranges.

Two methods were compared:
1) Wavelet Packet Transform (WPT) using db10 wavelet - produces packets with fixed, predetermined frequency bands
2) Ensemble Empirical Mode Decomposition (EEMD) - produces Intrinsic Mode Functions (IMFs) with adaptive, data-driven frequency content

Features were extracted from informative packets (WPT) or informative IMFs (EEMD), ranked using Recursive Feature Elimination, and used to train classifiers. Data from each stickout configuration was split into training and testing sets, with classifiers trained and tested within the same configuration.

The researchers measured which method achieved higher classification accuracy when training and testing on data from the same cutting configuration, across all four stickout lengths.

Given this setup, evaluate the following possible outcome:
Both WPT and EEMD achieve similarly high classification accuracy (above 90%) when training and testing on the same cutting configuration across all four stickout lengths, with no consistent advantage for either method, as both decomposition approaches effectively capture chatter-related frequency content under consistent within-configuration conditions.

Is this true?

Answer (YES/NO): NO